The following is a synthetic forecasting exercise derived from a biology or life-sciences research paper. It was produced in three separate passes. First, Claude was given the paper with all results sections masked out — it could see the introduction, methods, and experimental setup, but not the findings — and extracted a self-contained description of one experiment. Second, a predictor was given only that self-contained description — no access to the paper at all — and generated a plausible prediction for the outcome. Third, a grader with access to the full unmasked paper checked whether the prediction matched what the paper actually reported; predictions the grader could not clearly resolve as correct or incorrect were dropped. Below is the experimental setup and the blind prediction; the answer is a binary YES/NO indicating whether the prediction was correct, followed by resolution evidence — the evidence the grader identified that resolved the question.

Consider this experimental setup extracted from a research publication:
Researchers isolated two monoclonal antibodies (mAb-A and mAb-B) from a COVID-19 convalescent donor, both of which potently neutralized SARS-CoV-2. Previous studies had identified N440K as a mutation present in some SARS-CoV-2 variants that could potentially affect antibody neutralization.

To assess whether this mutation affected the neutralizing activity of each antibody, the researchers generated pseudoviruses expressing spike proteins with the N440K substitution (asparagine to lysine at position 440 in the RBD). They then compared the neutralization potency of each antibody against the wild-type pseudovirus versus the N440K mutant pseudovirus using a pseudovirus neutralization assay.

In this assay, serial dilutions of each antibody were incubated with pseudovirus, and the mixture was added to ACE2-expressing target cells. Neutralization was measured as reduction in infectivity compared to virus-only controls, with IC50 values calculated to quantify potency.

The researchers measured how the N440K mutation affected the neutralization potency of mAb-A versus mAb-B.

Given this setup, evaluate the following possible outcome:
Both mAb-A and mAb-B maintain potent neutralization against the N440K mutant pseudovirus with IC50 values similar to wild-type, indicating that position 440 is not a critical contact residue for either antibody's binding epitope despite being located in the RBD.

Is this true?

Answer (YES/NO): NO